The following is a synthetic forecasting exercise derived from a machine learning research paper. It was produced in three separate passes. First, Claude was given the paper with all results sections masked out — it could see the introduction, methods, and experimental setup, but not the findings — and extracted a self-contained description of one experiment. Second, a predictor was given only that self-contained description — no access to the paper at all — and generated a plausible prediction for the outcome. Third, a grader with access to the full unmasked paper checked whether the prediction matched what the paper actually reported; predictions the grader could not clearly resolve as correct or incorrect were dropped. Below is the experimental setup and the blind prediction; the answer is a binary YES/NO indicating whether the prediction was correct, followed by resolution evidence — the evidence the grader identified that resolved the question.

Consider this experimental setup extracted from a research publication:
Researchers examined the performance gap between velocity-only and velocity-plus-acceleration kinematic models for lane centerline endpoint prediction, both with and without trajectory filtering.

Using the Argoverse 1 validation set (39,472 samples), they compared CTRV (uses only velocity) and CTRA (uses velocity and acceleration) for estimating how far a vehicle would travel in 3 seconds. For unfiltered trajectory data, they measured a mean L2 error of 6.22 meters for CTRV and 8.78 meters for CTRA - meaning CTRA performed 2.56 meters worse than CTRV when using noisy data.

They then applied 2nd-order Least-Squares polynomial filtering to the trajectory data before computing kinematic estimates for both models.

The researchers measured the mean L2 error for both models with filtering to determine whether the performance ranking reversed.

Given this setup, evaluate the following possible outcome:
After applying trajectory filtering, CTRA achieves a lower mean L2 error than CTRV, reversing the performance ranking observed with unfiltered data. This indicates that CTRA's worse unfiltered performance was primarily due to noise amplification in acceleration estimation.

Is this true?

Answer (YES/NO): YES